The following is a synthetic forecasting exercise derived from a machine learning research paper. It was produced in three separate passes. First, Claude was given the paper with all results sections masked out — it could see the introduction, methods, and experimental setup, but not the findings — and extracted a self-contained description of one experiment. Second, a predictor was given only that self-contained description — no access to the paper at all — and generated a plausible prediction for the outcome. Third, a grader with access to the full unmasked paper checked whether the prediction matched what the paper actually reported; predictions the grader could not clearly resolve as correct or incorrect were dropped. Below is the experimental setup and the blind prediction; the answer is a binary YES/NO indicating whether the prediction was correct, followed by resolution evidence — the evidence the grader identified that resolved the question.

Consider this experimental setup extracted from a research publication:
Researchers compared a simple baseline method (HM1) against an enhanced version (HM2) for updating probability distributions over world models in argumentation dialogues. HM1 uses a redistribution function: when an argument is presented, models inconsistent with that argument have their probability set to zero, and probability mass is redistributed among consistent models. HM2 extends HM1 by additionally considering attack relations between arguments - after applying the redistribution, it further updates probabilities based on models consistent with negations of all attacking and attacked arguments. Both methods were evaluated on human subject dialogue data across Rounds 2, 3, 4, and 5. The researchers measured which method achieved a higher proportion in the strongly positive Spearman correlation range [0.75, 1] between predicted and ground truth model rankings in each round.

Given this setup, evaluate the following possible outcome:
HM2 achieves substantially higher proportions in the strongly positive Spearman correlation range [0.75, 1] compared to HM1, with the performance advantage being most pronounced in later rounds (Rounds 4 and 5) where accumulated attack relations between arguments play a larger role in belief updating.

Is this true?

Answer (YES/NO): NO